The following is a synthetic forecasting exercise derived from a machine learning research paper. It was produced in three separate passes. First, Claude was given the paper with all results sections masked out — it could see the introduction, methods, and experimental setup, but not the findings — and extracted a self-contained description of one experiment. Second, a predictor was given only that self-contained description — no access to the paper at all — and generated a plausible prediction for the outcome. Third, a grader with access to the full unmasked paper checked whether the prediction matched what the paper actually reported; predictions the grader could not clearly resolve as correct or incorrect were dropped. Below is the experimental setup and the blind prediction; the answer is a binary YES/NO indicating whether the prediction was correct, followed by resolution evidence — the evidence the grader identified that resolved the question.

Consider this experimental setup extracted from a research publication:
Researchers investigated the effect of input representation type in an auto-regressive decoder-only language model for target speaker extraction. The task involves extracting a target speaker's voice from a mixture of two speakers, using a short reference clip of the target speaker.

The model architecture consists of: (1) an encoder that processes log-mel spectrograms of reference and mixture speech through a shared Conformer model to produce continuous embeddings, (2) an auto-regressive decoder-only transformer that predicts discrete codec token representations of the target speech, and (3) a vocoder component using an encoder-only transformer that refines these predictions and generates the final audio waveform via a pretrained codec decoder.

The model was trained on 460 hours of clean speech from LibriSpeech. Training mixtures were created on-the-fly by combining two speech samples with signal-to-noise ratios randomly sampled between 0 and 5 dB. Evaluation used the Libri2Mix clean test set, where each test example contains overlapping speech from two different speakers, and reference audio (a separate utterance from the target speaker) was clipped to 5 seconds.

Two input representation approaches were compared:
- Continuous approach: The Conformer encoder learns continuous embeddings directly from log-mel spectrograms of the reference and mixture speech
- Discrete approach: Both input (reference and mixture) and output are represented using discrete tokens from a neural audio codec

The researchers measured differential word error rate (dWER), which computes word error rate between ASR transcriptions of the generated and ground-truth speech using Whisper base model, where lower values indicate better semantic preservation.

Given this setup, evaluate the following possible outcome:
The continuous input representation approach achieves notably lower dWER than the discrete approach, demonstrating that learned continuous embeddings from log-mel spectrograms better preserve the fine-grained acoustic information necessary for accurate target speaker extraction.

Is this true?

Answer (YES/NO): YES